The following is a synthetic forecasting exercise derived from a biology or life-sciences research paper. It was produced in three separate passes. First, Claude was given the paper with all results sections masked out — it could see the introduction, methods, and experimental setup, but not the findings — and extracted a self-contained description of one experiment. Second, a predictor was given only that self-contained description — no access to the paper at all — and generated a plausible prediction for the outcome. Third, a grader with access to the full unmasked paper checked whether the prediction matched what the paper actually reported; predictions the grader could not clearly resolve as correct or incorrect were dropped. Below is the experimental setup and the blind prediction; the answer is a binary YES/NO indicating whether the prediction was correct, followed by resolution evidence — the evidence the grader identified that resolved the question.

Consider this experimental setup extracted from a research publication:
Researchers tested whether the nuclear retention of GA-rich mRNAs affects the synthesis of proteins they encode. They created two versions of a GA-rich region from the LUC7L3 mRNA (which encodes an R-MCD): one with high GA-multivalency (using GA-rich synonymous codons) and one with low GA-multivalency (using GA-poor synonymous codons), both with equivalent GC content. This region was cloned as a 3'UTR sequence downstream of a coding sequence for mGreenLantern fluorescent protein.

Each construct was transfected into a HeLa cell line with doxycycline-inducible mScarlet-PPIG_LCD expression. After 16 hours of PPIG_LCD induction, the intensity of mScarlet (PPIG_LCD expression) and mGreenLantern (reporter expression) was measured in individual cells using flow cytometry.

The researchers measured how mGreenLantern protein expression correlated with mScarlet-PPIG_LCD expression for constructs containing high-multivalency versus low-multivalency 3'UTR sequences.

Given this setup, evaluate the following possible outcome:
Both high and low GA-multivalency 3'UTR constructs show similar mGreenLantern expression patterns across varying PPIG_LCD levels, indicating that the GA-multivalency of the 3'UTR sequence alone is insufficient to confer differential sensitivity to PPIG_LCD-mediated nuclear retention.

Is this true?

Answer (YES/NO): NO